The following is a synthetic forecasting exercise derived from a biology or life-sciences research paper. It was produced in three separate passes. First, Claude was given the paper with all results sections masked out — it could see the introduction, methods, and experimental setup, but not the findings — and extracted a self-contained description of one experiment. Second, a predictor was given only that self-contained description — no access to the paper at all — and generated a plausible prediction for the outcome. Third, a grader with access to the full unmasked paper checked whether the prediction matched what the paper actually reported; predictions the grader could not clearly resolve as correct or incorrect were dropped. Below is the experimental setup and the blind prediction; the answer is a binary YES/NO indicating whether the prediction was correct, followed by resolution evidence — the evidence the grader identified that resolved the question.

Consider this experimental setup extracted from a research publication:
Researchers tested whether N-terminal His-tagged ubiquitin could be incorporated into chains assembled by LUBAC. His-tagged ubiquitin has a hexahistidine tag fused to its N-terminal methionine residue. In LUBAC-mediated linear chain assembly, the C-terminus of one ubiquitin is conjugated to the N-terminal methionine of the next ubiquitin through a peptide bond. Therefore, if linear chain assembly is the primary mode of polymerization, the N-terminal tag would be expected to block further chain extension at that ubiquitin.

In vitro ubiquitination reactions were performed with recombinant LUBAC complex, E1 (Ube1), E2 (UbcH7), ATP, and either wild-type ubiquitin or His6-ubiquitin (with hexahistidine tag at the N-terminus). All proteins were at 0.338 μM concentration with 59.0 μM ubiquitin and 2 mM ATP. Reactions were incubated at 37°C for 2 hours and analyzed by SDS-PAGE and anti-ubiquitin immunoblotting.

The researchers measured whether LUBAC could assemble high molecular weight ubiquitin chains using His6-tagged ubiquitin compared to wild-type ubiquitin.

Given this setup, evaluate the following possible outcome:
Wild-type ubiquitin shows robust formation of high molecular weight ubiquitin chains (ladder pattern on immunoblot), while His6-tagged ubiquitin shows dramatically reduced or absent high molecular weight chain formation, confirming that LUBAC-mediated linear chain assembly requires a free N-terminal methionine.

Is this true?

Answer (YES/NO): YES